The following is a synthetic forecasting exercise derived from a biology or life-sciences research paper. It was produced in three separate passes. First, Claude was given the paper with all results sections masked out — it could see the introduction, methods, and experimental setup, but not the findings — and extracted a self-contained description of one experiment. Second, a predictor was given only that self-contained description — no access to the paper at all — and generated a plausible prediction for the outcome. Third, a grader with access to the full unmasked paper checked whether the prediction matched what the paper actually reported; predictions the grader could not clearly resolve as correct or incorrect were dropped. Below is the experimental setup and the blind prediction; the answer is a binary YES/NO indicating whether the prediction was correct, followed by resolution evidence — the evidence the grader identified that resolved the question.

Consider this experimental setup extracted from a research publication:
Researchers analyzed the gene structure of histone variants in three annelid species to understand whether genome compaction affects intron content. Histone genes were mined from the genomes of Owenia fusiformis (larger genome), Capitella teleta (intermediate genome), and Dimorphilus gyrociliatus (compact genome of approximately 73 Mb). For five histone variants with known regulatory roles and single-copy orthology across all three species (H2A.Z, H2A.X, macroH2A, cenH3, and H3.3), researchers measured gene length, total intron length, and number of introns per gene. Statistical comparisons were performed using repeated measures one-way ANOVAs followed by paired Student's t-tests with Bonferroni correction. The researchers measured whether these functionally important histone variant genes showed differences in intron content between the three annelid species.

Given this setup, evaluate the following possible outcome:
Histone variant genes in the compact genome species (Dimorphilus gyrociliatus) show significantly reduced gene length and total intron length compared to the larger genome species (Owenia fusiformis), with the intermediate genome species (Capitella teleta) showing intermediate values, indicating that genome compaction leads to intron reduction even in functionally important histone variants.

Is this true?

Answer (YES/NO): NO